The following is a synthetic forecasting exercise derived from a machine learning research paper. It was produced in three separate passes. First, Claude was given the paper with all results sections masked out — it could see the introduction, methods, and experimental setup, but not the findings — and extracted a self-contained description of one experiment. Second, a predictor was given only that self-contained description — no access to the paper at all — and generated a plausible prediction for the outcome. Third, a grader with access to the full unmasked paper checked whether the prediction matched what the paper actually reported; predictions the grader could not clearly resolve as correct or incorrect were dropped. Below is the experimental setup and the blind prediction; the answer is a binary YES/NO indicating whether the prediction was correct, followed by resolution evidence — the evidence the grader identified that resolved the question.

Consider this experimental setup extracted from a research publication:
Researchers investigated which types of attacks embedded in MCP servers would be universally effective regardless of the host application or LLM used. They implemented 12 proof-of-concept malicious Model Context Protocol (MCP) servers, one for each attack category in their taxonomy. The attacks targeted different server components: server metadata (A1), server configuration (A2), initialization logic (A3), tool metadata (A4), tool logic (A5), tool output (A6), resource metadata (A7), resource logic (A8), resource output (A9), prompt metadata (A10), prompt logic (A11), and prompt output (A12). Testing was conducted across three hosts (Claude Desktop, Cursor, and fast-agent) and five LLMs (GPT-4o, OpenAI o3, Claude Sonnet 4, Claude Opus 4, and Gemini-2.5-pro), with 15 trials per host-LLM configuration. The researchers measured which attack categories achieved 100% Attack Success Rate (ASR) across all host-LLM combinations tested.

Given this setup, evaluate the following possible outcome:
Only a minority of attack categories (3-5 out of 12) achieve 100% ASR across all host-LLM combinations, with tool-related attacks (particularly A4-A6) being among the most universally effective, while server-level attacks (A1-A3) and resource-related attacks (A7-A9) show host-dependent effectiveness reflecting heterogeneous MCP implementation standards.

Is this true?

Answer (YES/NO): NO